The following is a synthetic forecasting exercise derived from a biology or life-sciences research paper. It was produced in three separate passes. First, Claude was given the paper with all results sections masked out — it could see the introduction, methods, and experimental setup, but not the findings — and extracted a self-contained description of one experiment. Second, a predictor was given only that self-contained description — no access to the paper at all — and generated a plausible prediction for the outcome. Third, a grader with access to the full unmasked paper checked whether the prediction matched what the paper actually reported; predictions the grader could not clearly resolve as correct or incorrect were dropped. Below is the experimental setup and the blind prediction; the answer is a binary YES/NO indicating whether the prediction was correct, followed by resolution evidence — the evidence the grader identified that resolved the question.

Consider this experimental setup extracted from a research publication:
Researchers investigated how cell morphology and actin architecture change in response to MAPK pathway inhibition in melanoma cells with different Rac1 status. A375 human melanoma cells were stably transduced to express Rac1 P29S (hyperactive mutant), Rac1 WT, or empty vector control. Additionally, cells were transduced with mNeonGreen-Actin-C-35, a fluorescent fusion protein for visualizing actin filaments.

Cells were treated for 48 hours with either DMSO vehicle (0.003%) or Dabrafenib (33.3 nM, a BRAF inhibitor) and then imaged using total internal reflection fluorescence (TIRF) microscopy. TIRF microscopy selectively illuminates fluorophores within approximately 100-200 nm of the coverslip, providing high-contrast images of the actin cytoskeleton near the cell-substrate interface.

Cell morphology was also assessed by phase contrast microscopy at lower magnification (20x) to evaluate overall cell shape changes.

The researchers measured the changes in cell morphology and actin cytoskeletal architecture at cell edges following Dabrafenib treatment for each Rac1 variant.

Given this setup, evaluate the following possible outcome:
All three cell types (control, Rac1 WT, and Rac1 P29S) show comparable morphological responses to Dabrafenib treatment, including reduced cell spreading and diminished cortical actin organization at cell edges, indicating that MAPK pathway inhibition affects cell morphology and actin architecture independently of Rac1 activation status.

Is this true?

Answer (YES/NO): NO